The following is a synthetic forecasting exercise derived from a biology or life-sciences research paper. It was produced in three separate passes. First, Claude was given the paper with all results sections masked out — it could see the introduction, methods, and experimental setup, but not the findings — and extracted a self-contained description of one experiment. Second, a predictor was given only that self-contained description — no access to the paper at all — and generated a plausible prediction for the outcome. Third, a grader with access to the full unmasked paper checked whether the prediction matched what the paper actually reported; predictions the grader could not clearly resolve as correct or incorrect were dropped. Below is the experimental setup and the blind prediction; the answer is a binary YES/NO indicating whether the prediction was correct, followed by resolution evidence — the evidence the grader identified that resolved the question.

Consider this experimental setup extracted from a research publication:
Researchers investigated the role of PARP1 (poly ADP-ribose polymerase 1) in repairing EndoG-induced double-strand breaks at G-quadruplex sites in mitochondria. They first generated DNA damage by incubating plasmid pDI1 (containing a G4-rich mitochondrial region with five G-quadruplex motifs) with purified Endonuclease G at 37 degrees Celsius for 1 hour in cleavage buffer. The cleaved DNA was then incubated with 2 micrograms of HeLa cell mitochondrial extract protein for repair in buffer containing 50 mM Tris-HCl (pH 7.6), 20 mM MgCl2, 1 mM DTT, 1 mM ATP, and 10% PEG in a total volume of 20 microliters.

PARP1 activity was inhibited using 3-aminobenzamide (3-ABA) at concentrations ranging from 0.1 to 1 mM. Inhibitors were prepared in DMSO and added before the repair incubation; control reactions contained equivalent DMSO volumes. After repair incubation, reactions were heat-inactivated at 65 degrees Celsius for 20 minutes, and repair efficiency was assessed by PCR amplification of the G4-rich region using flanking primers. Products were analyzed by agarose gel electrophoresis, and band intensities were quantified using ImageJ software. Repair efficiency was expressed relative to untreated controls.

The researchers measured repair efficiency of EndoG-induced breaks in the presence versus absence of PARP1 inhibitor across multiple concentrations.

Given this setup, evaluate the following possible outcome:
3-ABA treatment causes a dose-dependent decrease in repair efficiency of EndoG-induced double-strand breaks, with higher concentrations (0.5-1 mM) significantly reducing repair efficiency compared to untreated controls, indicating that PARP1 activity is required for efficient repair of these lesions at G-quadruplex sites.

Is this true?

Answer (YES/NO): YES